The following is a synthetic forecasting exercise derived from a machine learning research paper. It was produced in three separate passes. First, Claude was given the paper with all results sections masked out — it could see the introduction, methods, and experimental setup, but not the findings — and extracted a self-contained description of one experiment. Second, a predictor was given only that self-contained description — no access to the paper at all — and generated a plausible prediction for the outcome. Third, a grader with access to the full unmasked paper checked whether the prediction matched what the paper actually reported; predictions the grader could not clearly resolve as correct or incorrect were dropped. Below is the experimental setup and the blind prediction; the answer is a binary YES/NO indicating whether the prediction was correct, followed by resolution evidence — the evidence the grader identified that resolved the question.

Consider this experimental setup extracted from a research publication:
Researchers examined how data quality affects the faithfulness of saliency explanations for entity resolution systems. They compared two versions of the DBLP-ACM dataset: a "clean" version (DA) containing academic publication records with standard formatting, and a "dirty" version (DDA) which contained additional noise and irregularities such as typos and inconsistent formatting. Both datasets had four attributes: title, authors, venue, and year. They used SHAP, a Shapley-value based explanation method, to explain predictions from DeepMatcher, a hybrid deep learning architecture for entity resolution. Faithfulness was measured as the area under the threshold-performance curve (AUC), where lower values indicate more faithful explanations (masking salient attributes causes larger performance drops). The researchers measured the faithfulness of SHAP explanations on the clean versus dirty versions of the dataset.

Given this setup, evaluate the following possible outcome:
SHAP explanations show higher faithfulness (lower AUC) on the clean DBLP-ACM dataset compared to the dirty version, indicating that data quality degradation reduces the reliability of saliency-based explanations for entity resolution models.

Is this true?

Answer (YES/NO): YES